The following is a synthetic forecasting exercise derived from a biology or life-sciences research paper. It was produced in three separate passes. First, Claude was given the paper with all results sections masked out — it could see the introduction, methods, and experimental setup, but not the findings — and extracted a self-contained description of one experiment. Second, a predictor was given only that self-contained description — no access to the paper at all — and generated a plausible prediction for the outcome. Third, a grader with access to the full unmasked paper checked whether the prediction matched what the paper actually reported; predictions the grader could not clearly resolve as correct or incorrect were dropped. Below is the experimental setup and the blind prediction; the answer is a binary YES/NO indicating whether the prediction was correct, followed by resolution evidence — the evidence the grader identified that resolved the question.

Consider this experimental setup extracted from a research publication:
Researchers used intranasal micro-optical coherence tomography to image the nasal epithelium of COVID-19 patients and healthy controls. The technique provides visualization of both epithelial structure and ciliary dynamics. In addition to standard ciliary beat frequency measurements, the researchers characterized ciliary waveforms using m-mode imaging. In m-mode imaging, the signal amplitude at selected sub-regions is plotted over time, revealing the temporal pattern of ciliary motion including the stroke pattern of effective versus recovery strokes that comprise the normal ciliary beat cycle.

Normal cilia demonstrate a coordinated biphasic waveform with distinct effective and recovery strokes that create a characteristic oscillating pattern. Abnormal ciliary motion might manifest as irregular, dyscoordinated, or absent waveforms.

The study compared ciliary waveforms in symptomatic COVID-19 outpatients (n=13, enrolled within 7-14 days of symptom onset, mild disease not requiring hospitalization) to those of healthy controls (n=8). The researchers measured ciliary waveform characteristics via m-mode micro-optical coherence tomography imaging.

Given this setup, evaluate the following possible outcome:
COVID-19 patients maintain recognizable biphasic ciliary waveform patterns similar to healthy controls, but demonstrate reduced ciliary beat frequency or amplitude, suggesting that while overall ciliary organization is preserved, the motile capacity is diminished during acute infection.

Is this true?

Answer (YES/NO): NO